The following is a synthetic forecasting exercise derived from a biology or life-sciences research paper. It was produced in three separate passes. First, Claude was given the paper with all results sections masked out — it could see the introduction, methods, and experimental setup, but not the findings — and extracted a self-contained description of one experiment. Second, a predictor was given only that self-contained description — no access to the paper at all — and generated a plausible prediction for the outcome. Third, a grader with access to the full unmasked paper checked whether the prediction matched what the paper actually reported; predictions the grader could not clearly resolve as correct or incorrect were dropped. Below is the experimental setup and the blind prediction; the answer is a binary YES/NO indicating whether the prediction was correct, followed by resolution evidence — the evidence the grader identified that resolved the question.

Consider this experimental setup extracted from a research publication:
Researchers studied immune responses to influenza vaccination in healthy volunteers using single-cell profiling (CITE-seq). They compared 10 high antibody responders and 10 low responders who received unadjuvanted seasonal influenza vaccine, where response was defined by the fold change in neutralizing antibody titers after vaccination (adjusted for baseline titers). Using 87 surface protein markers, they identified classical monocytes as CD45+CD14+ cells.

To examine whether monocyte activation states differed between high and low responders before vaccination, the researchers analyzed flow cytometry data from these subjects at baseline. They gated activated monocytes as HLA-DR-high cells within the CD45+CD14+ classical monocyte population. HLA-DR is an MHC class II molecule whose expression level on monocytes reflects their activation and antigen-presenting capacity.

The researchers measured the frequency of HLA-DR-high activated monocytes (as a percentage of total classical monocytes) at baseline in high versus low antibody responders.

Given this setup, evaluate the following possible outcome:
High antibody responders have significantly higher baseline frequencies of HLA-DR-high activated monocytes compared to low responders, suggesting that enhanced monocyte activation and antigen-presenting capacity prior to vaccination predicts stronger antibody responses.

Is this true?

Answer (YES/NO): YES